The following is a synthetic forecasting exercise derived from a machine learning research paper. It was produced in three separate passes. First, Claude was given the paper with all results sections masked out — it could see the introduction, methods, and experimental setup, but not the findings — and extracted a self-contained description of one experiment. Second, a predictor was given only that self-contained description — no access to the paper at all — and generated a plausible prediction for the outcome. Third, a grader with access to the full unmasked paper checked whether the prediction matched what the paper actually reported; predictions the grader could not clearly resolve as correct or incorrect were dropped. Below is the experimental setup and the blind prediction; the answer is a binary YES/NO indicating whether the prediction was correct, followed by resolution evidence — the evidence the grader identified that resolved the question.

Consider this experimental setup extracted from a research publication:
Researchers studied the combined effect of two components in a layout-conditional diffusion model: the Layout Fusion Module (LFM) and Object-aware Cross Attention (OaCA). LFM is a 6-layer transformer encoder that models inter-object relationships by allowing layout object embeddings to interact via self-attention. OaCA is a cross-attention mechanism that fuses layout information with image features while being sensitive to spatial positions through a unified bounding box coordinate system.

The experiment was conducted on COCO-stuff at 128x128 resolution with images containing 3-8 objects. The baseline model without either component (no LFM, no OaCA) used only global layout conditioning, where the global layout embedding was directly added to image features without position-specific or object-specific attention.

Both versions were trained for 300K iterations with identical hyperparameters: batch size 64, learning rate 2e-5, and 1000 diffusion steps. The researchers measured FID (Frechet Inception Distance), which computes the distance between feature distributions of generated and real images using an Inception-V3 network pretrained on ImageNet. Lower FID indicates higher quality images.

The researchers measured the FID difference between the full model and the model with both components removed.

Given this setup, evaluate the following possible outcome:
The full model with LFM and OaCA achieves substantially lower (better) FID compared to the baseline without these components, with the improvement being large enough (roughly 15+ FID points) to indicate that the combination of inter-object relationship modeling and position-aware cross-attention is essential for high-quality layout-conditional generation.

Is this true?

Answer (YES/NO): NO